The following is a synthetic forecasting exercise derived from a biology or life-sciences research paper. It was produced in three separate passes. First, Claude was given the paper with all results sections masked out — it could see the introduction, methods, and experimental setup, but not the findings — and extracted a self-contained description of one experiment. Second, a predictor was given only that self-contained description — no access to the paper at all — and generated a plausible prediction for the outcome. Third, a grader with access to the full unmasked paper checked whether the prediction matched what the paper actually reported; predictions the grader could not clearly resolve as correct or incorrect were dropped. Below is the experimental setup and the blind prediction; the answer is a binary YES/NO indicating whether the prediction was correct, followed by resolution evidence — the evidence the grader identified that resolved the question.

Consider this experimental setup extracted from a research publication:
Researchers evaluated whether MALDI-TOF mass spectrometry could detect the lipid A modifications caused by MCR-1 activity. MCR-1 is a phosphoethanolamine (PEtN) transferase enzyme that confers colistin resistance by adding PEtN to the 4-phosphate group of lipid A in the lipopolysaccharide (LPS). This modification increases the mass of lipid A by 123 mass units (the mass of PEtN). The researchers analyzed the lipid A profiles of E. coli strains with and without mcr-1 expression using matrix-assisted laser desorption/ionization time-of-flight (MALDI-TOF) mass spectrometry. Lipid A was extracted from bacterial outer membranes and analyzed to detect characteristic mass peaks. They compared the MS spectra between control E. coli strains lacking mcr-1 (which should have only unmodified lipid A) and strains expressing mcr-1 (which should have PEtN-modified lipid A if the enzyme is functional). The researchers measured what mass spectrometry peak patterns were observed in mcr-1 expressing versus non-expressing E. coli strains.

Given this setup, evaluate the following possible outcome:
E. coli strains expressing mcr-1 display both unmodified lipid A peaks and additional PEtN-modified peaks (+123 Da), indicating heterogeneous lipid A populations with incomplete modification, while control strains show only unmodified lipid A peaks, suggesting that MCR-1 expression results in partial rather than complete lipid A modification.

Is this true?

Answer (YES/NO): YES